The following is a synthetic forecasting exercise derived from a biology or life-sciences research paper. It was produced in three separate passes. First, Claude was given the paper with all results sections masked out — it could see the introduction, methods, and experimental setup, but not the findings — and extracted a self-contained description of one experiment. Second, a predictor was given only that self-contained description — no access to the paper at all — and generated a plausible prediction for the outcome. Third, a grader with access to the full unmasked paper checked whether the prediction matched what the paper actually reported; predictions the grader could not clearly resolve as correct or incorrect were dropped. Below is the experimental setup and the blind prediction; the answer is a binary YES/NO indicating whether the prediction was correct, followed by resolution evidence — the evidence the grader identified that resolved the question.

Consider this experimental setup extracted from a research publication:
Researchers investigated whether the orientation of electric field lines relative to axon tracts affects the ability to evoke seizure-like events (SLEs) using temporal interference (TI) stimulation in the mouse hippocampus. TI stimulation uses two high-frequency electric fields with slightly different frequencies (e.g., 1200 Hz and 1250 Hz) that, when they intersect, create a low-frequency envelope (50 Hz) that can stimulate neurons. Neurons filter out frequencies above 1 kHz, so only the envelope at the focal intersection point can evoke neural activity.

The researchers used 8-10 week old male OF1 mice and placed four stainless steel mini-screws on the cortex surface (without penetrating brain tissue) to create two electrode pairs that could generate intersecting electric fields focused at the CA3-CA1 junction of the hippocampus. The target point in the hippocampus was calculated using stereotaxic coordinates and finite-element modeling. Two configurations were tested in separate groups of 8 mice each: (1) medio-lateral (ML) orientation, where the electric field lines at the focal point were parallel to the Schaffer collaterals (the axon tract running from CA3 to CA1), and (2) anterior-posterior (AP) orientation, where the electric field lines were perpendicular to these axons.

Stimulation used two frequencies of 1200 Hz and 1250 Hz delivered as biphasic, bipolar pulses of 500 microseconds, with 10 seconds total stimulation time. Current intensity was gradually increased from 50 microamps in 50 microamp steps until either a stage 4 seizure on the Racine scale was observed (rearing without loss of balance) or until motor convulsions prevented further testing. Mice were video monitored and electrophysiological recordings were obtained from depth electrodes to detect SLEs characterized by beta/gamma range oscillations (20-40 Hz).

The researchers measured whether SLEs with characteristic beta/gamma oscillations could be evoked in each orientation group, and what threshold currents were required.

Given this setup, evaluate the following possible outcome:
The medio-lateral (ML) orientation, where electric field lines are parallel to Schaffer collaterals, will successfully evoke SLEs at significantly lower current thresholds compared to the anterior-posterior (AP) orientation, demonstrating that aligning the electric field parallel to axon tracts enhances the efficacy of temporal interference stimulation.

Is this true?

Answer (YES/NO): YES